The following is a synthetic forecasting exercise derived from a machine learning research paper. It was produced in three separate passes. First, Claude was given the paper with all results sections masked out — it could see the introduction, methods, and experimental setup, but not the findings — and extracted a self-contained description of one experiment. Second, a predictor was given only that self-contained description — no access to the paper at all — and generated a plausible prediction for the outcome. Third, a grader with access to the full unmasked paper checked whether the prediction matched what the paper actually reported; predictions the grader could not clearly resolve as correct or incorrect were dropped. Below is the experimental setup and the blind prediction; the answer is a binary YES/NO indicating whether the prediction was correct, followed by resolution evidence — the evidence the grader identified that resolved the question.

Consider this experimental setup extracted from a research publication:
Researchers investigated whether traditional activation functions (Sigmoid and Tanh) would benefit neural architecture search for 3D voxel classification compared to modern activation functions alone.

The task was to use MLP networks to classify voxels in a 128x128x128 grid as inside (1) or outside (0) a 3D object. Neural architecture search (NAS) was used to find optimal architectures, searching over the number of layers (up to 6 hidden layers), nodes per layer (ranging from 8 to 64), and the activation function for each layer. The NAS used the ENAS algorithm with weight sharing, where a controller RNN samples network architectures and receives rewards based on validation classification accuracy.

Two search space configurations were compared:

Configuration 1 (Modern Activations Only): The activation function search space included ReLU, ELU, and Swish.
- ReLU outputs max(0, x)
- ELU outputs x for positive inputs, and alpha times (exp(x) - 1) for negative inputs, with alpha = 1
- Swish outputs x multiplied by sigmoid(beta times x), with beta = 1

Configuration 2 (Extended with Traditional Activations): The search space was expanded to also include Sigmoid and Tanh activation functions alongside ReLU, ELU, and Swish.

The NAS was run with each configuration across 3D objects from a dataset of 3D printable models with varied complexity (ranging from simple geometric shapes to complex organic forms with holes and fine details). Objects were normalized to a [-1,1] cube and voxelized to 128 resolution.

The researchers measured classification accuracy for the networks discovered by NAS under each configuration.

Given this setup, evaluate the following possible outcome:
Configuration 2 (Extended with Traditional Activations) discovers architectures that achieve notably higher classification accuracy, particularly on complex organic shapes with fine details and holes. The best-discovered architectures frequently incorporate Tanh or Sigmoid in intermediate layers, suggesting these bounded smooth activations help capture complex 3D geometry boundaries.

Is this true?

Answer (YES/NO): NO